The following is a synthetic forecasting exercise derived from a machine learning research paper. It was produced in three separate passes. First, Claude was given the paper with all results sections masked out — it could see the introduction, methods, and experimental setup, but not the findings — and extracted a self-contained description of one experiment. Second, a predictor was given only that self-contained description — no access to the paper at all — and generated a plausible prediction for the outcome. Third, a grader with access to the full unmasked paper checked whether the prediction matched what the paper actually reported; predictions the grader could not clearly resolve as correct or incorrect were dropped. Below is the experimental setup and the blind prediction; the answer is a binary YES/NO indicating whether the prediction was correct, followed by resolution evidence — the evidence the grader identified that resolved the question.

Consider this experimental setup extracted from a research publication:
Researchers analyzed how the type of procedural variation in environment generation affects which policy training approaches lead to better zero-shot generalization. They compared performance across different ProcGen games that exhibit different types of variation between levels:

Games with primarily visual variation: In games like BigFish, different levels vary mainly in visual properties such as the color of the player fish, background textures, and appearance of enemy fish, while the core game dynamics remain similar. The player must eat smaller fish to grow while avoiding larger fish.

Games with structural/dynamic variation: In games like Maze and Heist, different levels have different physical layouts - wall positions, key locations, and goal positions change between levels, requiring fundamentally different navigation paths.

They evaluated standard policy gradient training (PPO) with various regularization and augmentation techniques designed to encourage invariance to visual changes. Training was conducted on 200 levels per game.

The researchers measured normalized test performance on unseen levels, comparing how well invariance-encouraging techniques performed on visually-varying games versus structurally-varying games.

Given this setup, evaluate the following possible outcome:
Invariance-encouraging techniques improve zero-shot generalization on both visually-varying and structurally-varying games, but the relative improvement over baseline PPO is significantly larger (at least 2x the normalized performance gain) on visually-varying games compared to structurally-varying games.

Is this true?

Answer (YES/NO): NO